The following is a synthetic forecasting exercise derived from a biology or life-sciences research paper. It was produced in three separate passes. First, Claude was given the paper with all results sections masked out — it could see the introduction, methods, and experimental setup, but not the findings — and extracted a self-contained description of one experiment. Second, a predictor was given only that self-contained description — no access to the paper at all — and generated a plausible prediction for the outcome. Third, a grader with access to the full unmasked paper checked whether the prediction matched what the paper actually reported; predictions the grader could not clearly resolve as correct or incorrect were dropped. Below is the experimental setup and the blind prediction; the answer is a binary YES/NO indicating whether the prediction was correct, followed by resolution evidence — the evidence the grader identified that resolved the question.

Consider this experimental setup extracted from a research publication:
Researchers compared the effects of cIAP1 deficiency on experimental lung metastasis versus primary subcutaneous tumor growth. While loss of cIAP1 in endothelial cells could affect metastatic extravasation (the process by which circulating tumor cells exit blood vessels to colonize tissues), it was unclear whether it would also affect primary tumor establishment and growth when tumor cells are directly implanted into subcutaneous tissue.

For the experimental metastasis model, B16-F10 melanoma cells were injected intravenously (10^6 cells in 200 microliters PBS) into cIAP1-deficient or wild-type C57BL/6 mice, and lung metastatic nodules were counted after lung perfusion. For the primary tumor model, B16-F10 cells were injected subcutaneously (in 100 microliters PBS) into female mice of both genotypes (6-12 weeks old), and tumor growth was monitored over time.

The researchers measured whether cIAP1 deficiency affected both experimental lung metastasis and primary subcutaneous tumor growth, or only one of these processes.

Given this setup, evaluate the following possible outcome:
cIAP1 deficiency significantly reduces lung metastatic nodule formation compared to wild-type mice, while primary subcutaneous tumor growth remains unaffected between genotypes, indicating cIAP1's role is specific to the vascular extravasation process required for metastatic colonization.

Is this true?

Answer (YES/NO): YES